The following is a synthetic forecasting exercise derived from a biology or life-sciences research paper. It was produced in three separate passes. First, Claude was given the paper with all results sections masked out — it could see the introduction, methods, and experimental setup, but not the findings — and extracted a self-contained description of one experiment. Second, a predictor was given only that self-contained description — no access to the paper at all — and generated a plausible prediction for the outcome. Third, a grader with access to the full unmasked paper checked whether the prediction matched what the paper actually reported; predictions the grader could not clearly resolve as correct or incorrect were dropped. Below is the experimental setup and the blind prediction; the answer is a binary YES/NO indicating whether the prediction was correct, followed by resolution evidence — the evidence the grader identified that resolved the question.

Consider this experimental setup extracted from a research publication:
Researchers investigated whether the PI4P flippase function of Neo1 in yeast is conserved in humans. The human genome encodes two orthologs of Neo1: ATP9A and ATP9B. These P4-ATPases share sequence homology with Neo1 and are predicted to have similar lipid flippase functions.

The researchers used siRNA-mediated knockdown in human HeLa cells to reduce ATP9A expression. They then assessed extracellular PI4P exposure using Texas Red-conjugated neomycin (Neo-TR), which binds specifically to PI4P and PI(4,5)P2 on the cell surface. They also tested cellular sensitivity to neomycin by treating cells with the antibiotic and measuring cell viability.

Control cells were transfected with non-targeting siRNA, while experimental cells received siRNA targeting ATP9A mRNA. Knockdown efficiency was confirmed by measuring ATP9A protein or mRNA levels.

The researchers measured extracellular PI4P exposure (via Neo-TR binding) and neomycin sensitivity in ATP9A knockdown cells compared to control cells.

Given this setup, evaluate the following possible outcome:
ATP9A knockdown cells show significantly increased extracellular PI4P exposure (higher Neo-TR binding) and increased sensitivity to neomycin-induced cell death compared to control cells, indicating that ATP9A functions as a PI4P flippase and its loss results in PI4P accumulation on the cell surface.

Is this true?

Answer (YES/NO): YES